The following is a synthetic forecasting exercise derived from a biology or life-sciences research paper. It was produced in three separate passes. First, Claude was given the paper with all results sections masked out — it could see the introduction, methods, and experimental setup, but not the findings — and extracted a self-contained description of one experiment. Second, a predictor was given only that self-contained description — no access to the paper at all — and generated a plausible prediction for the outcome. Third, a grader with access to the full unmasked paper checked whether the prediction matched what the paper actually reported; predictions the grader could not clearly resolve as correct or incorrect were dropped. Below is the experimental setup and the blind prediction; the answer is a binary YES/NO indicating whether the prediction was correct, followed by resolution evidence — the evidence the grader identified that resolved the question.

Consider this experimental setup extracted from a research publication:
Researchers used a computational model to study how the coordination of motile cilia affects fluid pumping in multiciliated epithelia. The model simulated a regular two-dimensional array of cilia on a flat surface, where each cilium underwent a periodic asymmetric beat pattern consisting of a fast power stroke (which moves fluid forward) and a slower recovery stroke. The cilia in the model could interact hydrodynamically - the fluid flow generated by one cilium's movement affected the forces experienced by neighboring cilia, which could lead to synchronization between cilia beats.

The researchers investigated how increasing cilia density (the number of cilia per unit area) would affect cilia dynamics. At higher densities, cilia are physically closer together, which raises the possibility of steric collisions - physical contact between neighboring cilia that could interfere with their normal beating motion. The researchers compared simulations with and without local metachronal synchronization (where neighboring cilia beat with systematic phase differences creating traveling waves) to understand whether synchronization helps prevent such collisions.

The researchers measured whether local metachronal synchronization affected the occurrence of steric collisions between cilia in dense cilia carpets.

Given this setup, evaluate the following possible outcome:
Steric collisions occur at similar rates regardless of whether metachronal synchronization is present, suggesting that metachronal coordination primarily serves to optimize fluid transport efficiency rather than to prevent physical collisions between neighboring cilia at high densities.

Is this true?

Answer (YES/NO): NO